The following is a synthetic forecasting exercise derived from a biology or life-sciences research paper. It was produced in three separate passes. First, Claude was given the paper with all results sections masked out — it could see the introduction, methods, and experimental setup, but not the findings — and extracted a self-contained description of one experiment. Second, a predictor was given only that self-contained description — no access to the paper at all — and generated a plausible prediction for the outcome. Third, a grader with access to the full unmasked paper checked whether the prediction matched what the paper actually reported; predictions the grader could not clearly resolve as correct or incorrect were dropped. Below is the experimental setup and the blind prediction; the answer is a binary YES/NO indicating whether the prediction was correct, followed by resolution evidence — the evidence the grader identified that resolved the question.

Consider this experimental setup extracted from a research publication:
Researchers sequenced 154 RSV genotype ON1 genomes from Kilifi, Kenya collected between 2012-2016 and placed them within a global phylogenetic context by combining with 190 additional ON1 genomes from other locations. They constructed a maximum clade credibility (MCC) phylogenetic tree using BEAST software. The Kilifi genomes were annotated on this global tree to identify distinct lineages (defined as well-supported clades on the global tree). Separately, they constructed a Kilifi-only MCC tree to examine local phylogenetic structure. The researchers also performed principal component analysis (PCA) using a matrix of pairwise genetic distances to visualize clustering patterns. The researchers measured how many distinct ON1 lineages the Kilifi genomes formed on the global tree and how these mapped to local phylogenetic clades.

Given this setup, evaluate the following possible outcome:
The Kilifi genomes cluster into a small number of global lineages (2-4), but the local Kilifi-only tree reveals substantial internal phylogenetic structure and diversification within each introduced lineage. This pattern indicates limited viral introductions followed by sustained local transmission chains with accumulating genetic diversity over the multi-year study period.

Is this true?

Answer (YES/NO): NO